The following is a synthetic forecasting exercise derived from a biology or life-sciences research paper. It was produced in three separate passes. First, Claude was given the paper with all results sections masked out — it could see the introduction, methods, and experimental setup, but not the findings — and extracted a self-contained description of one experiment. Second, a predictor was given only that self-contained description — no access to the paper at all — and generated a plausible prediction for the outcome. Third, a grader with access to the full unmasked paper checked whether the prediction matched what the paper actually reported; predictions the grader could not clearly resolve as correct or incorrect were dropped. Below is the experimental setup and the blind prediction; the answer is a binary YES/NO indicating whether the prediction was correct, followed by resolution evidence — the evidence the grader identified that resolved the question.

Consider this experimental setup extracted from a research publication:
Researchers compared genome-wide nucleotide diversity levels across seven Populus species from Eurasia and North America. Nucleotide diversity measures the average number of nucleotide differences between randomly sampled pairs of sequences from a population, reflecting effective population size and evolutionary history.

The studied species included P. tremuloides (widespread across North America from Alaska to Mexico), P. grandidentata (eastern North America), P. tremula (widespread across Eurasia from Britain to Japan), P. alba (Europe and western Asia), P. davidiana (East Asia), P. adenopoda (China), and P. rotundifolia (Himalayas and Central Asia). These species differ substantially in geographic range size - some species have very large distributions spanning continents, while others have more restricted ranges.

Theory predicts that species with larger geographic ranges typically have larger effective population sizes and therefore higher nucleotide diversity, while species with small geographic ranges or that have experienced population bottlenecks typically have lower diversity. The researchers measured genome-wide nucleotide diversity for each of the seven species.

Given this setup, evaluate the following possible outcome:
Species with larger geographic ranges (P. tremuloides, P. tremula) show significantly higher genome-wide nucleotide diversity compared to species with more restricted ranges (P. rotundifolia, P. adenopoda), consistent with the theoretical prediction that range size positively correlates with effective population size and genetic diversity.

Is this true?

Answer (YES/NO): NO